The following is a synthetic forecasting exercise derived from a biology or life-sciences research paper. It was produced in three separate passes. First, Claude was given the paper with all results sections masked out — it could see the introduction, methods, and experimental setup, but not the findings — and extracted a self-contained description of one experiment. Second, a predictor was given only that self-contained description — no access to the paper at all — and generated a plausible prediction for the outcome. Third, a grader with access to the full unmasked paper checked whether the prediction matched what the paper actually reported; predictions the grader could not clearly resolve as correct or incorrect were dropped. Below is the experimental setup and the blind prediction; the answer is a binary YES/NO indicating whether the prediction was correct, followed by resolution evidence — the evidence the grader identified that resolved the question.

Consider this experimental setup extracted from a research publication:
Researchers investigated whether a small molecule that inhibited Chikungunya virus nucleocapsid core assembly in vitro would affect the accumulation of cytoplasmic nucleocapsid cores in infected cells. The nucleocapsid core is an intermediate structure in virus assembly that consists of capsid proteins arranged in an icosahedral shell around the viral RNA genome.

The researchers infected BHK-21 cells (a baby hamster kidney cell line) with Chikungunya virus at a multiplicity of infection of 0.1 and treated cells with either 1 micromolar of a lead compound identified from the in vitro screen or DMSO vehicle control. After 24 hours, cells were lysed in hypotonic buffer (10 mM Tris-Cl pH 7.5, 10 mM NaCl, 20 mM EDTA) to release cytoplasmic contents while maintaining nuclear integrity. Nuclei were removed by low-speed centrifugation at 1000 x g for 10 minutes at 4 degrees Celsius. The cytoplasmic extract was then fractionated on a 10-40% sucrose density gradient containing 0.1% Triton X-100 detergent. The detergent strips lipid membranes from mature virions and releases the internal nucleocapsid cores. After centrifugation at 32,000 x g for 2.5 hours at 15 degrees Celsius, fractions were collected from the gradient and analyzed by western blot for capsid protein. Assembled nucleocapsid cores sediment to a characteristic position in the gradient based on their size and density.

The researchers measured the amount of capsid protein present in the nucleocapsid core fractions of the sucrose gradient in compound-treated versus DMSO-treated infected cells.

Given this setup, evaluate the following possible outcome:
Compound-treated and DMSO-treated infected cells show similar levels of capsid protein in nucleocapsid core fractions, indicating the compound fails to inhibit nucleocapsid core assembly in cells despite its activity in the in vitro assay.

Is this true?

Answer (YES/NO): NO